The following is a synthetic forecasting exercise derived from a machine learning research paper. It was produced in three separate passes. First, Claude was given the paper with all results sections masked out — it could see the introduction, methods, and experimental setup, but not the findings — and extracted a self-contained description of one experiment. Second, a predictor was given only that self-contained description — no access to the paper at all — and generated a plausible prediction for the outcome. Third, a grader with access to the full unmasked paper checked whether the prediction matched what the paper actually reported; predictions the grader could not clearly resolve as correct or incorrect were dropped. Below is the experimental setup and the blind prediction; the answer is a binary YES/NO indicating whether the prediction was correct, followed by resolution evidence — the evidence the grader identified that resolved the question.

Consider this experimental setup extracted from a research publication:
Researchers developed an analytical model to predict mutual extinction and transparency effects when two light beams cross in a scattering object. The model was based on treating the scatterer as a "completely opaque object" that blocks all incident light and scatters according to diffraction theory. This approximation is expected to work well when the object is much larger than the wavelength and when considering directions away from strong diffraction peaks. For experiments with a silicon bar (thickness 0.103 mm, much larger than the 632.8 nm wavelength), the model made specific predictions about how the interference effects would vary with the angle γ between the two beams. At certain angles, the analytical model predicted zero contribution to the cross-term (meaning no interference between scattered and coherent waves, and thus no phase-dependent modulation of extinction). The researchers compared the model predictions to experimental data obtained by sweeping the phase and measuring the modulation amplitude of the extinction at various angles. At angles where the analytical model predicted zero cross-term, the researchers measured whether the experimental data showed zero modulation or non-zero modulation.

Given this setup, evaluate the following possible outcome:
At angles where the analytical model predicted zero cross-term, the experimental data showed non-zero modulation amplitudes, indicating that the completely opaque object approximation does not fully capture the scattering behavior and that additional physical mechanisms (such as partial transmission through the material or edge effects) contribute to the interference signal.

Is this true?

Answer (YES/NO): YES